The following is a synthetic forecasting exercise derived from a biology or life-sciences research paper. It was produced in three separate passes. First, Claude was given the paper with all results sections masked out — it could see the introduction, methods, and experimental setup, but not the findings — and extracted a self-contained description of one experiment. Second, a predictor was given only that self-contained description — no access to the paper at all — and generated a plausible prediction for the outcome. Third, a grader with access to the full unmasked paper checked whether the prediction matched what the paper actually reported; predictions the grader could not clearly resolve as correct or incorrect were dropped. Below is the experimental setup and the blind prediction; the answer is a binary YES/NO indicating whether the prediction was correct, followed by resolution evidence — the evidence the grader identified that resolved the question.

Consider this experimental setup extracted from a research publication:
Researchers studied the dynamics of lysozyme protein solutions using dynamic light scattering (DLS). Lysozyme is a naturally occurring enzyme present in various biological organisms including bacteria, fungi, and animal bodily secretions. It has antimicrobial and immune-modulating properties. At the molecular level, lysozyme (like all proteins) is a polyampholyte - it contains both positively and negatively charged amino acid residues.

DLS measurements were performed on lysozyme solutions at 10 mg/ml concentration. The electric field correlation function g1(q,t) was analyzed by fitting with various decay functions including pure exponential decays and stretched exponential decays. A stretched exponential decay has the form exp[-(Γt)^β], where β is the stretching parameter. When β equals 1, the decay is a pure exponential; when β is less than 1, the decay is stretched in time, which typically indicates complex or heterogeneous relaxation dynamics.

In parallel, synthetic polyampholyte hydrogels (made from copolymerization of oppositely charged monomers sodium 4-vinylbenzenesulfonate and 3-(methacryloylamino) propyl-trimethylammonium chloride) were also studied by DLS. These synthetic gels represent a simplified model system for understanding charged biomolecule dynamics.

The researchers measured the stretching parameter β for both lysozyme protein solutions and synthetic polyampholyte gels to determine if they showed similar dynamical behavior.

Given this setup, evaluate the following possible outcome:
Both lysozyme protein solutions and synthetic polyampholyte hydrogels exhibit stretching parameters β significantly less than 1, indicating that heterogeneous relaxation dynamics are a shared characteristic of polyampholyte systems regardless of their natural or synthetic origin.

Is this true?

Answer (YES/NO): YES